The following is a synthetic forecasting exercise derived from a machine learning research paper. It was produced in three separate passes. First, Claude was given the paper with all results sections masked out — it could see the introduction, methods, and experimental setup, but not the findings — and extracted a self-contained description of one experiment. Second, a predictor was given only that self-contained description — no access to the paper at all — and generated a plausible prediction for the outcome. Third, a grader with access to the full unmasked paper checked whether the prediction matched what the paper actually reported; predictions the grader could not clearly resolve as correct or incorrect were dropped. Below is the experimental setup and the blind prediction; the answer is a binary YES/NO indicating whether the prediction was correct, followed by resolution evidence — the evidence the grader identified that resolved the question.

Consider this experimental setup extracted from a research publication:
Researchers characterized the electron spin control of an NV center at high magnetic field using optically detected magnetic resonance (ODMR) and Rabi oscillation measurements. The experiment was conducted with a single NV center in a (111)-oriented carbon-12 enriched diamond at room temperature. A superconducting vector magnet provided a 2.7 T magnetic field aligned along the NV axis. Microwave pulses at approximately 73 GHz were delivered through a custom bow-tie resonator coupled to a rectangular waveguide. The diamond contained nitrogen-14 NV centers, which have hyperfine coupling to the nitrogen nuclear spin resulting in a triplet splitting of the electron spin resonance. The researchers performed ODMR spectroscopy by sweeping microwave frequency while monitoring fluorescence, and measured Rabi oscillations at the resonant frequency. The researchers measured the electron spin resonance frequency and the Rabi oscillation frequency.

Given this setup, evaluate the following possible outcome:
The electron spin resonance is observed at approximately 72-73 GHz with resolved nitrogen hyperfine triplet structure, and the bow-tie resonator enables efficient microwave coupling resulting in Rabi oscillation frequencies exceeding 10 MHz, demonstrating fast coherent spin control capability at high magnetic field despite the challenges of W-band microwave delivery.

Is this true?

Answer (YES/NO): NO